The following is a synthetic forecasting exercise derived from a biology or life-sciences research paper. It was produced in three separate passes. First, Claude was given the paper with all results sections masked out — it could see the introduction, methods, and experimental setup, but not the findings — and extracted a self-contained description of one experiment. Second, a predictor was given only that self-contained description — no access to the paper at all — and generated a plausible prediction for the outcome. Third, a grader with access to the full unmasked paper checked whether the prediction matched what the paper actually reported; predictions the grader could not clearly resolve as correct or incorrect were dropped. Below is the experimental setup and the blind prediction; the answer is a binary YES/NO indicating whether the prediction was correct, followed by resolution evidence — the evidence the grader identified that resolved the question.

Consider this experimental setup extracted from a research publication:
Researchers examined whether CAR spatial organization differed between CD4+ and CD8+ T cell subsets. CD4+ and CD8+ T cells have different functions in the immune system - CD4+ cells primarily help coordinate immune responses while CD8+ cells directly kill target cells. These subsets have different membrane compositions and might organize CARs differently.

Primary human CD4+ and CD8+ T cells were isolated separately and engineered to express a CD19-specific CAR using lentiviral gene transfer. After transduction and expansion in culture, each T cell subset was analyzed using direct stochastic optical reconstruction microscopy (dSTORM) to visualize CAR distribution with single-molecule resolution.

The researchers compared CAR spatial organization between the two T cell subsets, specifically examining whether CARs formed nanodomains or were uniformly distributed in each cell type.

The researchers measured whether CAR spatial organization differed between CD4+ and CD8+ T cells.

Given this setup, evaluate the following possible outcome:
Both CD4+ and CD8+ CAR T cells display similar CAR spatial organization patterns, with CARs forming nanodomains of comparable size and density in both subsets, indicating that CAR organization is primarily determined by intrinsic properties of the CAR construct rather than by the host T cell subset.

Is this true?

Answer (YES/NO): YES